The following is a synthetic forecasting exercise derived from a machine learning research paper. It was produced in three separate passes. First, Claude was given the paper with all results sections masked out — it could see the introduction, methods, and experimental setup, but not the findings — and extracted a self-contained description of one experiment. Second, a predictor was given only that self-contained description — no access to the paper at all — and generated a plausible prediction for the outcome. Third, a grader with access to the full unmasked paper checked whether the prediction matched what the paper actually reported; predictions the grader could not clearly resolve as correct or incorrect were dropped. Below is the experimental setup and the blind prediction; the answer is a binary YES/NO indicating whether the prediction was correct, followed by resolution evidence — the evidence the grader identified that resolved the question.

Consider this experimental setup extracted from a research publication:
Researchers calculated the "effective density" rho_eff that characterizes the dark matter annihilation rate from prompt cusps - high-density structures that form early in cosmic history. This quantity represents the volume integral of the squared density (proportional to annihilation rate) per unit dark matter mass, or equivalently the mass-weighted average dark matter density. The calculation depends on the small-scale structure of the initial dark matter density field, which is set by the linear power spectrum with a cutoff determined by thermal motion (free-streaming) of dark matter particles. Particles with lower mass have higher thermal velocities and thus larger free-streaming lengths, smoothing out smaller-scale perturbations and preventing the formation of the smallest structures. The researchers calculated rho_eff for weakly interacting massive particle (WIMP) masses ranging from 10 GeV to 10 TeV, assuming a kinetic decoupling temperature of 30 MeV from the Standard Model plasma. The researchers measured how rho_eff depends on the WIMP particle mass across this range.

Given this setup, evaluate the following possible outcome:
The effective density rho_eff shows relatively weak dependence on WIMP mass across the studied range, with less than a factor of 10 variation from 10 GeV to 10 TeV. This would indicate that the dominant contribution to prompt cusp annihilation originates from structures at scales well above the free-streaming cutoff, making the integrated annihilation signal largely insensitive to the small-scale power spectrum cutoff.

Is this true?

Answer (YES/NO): YES